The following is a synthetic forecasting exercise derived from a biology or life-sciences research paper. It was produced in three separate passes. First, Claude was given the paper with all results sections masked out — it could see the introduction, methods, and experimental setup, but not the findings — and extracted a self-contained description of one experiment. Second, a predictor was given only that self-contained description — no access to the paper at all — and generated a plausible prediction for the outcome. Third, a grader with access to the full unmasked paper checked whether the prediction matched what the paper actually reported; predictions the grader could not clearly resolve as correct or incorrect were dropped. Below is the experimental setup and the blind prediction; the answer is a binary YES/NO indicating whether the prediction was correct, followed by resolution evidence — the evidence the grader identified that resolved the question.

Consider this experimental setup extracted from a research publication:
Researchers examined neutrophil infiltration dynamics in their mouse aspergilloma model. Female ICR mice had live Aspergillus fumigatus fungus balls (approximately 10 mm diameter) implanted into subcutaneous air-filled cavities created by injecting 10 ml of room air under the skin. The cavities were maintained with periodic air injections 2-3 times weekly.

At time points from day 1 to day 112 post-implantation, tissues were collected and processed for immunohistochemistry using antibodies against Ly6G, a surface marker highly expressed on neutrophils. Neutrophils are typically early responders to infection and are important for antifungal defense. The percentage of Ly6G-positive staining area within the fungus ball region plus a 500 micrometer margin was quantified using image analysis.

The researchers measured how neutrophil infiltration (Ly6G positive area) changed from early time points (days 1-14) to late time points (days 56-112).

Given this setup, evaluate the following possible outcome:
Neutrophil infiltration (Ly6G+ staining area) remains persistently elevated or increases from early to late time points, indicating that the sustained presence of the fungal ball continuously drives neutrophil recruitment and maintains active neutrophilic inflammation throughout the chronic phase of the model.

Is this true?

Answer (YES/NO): YES